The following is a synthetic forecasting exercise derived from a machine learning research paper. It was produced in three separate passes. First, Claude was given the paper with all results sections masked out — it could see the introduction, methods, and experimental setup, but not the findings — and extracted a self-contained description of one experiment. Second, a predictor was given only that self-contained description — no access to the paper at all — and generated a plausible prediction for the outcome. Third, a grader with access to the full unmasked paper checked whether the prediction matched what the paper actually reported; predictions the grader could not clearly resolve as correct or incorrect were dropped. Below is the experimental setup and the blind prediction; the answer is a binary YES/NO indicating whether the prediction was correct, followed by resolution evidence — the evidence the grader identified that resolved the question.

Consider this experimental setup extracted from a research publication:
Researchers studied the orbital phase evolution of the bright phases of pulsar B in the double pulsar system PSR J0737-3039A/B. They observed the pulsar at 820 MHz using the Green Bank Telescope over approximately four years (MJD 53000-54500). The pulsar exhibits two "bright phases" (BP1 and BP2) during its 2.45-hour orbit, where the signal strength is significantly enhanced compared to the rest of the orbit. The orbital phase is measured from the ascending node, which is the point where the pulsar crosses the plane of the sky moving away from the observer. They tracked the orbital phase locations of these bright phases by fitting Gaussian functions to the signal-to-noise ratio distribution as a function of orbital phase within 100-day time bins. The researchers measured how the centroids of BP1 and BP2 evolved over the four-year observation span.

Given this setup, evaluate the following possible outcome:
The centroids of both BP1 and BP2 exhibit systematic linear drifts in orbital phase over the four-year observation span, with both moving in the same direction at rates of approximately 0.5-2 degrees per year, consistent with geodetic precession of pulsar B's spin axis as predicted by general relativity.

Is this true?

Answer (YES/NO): NO